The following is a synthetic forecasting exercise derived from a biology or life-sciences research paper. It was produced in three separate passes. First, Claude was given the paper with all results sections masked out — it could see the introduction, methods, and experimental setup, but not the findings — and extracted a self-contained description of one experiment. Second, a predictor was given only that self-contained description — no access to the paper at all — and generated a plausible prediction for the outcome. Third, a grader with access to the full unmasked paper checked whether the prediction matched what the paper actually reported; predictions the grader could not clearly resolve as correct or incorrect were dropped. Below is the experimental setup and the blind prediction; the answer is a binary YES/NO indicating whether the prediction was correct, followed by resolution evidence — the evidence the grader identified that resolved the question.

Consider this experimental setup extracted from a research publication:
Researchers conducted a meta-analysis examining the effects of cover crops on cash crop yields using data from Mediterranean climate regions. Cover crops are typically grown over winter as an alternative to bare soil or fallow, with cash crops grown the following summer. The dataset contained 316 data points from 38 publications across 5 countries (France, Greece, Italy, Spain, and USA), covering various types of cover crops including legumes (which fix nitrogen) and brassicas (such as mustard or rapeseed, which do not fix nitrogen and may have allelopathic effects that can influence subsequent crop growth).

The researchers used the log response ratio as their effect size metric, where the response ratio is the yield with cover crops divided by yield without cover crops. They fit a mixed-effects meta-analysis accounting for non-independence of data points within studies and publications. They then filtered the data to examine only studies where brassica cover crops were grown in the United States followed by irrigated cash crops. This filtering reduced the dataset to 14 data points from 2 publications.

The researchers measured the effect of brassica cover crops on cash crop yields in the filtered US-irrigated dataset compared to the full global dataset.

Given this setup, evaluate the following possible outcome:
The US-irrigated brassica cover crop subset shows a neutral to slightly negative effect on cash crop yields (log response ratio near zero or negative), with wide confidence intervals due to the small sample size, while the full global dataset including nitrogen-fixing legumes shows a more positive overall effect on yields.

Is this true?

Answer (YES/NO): NO